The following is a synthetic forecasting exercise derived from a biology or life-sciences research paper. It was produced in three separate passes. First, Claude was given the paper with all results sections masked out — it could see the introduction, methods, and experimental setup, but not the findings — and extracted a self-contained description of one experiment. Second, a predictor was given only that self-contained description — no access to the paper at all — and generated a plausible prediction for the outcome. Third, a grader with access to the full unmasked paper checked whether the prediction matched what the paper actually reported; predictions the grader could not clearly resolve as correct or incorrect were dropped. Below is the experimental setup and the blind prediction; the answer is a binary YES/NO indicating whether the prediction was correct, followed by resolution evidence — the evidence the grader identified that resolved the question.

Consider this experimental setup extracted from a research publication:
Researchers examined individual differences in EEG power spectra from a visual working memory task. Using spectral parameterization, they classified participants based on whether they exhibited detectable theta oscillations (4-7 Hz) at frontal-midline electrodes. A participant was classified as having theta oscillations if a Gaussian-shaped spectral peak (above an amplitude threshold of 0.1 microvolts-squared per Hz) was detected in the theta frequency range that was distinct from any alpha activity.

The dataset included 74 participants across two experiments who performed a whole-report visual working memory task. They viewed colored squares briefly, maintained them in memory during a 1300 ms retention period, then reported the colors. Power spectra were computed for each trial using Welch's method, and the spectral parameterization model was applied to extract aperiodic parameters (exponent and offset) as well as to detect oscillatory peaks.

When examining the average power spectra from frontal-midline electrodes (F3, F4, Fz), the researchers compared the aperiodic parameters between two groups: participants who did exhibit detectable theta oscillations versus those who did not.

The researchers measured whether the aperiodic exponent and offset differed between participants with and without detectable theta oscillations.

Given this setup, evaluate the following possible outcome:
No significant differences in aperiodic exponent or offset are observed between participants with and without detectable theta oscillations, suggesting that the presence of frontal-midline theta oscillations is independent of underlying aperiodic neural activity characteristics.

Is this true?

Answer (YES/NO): NO